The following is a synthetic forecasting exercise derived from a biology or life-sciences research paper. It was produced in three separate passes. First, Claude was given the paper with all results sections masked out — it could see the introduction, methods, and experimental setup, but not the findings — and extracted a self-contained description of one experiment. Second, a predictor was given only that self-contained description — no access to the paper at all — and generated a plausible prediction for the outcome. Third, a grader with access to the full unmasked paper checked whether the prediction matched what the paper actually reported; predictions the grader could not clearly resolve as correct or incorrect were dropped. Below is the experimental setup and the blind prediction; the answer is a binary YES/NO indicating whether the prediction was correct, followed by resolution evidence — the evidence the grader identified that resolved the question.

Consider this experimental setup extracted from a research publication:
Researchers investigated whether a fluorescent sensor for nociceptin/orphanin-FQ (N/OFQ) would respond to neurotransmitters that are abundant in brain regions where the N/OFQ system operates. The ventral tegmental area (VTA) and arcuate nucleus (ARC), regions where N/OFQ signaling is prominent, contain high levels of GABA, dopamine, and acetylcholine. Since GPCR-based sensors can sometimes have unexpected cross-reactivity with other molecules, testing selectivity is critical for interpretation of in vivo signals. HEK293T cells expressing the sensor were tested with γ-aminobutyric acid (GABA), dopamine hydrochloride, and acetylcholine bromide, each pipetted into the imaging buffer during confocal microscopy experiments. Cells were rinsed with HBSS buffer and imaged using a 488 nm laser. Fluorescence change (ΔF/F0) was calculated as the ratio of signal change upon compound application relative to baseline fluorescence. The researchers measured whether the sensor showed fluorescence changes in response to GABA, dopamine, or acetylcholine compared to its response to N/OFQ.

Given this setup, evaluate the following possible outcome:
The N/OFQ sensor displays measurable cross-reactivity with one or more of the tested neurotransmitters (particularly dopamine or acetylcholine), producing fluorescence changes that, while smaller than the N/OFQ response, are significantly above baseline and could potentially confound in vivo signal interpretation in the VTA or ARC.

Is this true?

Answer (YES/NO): NO